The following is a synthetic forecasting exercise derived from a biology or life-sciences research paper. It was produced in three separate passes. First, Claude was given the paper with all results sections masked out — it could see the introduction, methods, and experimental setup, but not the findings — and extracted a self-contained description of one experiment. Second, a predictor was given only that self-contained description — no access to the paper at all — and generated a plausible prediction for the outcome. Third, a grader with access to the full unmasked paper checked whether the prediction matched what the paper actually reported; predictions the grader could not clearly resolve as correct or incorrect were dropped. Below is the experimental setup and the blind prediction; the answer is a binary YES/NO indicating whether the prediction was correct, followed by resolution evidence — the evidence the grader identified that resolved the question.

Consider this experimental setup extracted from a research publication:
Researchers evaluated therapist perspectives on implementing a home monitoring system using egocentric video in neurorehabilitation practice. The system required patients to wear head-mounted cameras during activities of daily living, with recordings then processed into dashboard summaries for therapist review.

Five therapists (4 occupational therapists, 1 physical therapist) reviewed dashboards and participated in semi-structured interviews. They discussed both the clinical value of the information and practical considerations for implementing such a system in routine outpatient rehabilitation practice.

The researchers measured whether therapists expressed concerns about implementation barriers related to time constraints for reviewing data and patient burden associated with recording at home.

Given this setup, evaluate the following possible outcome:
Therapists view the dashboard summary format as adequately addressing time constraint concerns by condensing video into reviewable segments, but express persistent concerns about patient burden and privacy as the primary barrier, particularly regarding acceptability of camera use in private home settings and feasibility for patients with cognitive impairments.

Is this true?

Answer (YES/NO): NO